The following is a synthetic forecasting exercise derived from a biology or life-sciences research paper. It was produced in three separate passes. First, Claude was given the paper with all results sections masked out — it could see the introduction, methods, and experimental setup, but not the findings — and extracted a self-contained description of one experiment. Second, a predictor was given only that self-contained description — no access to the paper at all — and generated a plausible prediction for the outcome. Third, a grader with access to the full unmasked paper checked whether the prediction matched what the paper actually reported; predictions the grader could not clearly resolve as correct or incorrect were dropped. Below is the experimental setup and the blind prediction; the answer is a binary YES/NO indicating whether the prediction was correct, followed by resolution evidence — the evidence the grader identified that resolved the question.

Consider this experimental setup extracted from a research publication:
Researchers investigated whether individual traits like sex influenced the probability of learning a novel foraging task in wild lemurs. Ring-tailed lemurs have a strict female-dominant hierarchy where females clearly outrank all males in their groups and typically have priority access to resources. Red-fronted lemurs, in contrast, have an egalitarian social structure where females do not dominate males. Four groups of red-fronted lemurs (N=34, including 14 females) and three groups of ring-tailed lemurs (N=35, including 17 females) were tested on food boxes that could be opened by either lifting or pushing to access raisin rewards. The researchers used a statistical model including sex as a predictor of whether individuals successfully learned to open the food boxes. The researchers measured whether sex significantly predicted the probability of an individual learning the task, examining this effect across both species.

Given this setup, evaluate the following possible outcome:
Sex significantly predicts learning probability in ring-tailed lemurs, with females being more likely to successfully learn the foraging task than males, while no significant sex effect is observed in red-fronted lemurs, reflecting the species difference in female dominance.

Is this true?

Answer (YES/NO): NO